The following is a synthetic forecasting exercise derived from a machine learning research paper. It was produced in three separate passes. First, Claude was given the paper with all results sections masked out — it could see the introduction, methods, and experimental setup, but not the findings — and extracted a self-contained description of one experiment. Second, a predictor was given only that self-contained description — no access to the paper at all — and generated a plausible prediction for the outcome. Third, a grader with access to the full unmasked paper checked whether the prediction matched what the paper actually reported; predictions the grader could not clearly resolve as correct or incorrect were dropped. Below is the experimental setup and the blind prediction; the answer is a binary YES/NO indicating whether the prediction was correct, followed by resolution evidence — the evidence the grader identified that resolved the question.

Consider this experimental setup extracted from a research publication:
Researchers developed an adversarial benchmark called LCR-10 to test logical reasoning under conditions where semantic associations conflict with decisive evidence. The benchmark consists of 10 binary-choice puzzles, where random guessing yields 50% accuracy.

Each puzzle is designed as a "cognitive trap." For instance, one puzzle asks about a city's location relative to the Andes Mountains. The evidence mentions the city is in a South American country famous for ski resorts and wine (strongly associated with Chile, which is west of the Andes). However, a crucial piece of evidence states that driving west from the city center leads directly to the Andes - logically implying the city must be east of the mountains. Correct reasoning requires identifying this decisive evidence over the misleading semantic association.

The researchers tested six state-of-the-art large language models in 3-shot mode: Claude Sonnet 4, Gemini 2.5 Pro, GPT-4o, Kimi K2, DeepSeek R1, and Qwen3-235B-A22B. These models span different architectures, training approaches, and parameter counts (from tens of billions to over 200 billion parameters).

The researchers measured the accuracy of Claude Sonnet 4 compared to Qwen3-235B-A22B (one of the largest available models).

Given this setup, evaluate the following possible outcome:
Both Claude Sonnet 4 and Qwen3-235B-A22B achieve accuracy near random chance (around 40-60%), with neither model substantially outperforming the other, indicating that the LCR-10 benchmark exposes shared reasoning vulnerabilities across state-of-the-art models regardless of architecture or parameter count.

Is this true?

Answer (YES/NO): NO